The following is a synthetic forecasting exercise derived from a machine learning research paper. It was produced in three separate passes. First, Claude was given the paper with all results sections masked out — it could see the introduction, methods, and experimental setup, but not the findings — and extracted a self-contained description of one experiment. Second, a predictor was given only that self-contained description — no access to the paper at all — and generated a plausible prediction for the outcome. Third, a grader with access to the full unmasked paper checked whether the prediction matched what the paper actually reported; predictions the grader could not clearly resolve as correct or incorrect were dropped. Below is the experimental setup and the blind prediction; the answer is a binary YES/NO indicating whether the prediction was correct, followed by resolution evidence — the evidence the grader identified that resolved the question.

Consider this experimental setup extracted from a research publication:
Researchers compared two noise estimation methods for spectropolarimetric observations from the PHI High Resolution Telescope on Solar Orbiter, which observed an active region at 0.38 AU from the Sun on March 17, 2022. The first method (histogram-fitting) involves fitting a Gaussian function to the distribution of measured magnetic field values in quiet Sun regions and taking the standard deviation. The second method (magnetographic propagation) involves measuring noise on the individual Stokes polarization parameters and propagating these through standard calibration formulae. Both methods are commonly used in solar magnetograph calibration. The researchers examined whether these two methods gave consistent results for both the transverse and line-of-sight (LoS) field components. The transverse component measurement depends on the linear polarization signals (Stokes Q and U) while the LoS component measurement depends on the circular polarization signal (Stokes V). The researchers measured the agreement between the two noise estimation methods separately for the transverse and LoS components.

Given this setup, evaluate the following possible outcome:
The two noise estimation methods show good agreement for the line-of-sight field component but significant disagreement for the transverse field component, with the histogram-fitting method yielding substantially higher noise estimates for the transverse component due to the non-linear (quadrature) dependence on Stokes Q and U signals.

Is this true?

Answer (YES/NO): NO